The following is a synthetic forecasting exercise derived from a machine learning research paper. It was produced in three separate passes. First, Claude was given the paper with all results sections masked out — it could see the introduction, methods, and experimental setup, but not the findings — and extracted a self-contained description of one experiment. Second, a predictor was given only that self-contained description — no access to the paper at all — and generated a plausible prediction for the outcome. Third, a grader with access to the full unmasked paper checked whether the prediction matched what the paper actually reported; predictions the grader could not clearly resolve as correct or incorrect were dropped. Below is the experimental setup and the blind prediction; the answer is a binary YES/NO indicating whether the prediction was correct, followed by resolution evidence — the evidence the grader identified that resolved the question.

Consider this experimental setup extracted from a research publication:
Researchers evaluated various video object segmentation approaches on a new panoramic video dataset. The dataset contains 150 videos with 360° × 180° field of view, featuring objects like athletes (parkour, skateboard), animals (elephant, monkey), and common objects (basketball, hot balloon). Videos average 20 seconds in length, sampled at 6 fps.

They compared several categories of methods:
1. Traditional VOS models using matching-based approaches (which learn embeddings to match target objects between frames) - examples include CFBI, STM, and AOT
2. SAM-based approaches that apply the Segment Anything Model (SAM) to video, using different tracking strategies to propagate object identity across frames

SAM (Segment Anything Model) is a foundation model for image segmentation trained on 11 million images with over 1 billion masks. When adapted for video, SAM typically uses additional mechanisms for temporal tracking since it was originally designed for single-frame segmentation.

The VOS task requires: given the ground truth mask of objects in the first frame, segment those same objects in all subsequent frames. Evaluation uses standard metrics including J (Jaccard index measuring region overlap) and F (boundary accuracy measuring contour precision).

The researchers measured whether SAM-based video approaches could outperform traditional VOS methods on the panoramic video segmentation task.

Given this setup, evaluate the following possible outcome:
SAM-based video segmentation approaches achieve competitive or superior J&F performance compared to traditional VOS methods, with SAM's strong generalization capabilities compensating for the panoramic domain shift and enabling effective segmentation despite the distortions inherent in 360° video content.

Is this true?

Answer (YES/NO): NO